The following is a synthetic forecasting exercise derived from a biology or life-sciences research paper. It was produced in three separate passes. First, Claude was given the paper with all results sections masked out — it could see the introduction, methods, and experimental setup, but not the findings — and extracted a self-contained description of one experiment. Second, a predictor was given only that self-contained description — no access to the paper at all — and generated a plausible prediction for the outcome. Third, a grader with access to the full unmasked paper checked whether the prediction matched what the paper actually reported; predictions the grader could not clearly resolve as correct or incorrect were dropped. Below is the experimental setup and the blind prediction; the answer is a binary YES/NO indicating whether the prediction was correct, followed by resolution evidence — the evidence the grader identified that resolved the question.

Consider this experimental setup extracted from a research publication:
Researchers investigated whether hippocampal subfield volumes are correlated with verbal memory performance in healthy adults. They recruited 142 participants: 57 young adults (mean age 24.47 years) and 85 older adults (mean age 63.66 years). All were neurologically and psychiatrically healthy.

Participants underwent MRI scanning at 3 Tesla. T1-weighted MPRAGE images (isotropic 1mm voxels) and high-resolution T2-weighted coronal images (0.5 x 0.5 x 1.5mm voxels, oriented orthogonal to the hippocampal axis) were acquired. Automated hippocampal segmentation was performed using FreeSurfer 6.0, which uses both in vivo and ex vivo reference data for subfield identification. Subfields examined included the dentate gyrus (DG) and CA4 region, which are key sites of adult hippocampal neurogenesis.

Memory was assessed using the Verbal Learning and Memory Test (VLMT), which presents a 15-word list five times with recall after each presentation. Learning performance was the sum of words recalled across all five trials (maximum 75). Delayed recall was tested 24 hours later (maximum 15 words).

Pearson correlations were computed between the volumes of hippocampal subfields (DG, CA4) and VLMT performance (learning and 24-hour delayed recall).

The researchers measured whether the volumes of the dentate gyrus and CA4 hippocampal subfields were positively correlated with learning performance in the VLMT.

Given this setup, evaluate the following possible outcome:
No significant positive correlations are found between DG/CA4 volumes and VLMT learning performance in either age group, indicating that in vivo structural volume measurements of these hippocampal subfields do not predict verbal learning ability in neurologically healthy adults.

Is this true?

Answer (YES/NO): NO